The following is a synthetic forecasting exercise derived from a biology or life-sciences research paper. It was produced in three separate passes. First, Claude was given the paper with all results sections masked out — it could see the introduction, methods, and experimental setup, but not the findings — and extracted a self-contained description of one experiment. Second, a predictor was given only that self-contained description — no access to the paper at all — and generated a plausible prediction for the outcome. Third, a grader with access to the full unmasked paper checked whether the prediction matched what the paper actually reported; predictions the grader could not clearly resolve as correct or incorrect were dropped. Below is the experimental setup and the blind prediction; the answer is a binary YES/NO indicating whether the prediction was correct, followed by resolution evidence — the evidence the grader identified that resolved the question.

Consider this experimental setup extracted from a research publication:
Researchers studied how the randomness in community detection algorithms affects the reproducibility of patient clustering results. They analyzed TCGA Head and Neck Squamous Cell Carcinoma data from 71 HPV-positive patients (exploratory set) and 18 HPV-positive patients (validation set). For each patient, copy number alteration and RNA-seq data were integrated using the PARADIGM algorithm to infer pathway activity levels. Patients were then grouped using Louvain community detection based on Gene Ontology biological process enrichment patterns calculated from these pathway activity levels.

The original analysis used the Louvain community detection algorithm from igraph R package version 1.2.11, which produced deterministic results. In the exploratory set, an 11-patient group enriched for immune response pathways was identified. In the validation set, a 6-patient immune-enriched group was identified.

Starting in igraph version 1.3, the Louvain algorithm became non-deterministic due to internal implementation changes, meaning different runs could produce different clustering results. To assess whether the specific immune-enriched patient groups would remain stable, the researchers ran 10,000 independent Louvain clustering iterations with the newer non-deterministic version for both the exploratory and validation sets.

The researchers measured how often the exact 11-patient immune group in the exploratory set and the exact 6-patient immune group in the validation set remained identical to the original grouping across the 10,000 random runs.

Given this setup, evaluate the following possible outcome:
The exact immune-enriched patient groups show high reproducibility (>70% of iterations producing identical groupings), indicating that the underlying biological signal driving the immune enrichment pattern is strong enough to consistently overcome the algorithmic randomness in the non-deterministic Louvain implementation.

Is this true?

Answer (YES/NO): YES